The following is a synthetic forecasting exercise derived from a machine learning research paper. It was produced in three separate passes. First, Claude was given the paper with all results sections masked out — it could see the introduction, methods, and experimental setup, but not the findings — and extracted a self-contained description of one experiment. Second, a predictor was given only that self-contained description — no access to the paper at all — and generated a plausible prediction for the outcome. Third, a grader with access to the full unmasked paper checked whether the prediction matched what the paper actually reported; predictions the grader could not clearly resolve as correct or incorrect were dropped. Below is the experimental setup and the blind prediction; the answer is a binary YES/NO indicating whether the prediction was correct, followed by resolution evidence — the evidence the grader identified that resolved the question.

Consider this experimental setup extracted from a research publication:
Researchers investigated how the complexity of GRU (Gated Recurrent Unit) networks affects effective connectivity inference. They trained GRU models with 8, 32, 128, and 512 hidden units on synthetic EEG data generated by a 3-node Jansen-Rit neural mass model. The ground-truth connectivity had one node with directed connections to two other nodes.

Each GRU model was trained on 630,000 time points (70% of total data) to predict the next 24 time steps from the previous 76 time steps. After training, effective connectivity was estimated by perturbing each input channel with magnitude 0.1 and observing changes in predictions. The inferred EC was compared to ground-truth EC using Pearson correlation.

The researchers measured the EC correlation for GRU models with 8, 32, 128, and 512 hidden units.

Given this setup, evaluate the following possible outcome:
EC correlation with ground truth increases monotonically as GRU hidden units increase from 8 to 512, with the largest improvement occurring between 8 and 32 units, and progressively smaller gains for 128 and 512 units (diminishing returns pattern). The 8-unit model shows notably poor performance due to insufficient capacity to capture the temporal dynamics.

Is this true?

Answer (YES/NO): NO